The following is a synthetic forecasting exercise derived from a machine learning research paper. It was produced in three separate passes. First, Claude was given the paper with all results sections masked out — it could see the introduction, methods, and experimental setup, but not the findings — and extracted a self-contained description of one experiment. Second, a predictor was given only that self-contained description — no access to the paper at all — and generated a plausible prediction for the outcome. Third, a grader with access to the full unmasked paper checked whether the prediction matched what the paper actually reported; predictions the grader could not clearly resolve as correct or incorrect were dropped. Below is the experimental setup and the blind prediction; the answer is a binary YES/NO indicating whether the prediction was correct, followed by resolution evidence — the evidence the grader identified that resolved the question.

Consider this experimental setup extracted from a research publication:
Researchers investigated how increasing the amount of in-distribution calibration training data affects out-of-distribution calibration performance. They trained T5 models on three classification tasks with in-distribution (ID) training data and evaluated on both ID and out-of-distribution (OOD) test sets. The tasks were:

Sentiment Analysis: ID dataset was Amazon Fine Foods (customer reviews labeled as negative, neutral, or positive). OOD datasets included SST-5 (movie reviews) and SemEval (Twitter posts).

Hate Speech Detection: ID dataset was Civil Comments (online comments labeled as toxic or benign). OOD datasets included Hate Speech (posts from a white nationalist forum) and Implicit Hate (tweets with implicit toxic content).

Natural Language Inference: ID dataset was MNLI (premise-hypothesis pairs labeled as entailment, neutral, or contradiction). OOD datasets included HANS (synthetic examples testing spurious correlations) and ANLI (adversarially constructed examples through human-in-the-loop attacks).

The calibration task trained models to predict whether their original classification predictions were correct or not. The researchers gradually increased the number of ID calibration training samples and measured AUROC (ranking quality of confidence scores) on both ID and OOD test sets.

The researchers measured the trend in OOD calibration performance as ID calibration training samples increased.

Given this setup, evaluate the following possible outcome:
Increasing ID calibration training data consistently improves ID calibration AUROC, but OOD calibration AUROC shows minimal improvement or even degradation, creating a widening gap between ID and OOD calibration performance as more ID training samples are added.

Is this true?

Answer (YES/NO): NO